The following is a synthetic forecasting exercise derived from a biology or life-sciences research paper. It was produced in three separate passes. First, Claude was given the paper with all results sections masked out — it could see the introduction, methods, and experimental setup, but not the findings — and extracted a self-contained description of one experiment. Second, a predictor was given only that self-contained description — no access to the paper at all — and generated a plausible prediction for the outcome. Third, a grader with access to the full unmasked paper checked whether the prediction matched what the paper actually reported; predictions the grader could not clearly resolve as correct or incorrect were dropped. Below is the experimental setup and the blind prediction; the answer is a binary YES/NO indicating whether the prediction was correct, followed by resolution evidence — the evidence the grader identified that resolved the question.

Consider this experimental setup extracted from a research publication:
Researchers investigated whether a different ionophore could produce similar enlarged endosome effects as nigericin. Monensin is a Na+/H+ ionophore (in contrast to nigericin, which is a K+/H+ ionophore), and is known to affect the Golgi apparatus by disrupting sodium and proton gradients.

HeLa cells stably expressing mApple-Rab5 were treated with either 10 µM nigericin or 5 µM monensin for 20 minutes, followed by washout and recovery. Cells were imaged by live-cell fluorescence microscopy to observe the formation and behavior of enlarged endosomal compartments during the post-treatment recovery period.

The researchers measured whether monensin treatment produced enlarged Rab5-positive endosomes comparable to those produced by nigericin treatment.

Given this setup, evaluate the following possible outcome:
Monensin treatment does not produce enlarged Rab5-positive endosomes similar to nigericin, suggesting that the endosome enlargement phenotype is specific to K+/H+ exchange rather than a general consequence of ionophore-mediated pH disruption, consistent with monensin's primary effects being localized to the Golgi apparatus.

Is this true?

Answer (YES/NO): NO